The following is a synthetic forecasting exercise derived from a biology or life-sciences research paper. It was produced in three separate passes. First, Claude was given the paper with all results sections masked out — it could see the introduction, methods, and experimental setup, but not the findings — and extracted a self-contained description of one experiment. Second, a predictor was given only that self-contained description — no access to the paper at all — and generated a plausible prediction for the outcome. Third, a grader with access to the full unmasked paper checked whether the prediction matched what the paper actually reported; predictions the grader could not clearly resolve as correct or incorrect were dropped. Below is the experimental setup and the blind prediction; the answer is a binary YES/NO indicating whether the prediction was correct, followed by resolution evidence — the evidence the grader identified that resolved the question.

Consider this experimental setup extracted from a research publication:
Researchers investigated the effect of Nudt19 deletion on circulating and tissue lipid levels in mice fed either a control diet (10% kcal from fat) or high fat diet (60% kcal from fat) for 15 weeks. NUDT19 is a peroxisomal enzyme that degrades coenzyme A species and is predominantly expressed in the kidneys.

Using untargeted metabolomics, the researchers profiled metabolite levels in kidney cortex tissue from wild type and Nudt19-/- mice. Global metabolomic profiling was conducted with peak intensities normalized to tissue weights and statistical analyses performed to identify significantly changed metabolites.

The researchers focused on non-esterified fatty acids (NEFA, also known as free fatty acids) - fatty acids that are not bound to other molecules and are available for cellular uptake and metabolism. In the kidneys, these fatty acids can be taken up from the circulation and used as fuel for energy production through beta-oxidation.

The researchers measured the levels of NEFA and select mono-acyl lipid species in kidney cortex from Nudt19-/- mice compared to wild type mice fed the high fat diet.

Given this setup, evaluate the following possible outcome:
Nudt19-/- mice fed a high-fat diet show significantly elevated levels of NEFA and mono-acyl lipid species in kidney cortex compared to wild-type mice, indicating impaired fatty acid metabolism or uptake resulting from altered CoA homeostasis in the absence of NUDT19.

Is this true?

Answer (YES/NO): NO